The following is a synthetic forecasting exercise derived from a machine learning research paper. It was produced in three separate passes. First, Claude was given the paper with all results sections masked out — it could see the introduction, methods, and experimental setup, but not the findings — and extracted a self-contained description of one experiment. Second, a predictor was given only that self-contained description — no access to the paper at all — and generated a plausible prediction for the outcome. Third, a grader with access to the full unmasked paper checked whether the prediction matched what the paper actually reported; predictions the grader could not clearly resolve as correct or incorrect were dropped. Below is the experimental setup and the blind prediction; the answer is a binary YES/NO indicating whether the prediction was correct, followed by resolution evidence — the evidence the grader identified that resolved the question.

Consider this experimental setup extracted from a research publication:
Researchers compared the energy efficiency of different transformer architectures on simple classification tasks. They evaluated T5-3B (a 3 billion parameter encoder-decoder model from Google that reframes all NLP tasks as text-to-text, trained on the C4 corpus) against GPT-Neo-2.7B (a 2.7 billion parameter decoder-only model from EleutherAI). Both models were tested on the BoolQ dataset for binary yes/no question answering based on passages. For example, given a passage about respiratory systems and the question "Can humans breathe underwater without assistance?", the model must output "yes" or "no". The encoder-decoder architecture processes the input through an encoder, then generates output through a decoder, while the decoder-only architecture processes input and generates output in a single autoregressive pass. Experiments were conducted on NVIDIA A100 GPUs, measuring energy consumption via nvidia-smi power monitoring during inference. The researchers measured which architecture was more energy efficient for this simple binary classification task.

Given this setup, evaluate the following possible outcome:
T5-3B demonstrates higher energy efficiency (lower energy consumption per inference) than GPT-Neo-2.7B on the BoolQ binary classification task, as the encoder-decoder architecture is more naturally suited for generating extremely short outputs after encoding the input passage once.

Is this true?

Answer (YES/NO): NO